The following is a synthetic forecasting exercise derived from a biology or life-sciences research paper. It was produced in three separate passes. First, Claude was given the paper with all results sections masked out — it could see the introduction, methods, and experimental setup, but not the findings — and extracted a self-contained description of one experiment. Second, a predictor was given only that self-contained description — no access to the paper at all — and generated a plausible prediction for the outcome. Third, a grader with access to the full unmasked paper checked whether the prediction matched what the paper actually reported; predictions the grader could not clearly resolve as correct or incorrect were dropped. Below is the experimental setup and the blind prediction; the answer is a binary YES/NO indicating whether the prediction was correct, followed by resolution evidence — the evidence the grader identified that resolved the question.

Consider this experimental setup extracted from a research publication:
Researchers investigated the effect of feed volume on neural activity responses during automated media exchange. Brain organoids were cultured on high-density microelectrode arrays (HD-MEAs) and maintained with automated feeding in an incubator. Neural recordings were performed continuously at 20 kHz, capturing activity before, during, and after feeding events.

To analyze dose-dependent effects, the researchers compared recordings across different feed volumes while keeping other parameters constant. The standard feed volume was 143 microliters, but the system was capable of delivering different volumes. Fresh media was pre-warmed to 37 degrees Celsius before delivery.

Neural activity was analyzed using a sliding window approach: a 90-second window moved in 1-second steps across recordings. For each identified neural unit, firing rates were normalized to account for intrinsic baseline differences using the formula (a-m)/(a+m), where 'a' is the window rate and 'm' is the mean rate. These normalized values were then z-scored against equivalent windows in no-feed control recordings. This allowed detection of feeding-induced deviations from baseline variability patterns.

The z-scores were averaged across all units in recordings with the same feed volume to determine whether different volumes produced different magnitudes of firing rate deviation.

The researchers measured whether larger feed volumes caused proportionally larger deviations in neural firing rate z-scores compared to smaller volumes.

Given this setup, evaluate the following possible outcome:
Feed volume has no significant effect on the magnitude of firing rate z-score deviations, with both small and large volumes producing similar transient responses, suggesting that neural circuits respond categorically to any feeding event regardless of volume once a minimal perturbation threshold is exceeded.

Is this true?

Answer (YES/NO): NO